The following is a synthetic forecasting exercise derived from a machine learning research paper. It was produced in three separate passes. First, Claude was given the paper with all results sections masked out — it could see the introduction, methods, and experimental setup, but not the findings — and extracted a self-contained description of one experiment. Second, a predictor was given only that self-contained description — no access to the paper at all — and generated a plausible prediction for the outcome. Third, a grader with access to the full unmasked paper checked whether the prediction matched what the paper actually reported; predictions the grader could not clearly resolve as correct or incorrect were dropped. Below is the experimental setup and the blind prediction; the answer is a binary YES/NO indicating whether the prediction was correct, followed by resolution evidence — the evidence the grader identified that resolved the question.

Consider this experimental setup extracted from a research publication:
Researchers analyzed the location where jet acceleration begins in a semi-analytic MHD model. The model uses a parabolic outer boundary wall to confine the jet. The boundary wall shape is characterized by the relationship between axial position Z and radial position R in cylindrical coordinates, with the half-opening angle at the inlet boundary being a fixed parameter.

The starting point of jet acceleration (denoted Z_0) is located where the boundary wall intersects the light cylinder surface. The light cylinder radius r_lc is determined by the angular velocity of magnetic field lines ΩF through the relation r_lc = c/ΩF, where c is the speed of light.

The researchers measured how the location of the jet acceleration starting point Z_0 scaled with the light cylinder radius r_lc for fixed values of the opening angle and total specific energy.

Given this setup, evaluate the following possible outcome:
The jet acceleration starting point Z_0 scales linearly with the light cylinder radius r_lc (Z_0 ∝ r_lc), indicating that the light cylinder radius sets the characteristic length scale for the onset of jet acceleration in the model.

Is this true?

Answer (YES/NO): YES